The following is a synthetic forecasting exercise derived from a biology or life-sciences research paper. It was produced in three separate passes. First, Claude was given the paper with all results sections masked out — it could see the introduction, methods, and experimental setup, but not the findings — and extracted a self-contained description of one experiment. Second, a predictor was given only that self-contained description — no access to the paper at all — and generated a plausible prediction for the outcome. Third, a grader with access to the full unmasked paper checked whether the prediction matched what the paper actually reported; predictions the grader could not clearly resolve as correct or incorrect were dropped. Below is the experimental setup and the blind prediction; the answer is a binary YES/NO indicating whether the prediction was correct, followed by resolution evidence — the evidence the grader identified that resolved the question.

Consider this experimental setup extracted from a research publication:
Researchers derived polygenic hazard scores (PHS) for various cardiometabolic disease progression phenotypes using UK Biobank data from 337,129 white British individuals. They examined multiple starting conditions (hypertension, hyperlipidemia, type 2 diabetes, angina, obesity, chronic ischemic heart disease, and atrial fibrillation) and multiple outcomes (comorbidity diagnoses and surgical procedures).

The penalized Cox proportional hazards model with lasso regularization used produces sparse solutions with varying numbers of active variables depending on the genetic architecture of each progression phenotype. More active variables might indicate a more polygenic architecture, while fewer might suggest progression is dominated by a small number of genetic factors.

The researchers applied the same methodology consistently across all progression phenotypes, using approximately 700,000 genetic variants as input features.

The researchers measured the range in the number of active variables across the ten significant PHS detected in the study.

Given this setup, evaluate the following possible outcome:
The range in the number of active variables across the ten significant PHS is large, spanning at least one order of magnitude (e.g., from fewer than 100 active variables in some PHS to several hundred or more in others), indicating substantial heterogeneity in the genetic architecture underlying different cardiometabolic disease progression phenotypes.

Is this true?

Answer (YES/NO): NO